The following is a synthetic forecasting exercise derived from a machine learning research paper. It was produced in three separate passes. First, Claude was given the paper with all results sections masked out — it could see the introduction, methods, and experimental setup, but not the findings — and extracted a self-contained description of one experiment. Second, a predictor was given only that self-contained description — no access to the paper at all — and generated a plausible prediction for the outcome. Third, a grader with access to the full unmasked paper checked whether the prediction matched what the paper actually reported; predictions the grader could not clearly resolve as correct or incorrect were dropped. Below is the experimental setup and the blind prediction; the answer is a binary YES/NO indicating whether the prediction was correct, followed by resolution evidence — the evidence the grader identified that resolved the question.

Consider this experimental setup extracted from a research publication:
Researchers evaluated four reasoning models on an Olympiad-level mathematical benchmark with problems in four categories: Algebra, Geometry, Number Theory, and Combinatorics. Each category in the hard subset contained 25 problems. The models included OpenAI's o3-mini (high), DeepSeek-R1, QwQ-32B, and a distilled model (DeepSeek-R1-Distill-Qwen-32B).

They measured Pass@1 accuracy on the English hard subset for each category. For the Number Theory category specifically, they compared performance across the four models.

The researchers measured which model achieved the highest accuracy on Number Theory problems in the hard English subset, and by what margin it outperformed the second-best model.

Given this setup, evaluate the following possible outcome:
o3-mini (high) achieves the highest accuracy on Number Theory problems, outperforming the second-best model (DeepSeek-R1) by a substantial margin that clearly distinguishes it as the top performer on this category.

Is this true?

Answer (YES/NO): NO